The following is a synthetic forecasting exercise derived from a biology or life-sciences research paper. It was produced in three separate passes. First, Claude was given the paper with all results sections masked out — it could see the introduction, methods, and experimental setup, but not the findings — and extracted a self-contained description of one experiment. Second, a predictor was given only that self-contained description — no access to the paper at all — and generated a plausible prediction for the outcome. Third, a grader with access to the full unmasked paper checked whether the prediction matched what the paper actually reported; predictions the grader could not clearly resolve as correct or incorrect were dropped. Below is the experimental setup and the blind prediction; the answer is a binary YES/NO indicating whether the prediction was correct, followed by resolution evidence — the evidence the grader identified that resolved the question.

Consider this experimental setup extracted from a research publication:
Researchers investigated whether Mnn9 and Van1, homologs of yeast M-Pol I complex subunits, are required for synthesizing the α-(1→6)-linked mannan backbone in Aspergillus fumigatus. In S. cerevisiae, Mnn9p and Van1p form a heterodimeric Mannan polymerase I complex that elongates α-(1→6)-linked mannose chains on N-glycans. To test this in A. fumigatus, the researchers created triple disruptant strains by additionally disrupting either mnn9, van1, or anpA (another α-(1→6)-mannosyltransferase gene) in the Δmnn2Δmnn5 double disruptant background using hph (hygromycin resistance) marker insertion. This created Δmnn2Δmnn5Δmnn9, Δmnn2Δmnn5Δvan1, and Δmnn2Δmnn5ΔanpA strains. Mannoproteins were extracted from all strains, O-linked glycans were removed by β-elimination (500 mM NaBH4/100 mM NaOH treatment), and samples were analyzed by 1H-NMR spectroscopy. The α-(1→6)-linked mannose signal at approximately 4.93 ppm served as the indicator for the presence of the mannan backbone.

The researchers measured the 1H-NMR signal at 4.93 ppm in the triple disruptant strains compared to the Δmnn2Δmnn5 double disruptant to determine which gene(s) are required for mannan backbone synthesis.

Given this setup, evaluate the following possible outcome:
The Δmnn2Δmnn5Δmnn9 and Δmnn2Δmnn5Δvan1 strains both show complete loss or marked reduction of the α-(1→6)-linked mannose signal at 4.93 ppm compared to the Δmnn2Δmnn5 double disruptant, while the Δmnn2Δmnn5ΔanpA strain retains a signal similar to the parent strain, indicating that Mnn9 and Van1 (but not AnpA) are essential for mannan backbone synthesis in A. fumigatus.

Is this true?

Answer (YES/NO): YES